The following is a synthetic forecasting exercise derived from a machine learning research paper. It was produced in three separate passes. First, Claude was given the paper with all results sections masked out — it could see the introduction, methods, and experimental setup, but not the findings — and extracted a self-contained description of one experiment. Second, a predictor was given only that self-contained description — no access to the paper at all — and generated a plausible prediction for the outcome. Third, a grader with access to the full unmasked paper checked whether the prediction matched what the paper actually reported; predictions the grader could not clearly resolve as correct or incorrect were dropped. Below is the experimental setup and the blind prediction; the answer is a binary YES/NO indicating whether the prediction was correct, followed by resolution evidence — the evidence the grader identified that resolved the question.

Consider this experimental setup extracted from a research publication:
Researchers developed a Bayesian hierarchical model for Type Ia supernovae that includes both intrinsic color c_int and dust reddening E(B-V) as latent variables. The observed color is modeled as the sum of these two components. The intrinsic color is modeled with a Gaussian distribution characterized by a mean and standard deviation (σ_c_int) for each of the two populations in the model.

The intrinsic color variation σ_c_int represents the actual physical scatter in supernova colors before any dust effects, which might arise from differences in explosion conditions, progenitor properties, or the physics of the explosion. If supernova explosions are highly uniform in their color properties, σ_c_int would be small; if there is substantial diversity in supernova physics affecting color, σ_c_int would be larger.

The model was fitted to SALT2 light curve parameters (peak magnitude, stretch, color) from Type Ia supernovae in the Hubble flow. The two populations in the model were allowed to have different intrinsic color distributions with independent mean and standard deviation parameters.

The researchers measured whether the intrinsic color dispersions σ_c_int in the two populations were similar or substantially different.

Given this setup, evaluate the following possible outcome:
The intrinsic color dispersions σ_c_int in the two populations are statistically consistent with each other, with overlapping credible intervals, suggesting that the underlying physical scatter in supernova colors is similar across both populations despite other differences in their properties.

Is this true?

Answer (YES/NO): NO